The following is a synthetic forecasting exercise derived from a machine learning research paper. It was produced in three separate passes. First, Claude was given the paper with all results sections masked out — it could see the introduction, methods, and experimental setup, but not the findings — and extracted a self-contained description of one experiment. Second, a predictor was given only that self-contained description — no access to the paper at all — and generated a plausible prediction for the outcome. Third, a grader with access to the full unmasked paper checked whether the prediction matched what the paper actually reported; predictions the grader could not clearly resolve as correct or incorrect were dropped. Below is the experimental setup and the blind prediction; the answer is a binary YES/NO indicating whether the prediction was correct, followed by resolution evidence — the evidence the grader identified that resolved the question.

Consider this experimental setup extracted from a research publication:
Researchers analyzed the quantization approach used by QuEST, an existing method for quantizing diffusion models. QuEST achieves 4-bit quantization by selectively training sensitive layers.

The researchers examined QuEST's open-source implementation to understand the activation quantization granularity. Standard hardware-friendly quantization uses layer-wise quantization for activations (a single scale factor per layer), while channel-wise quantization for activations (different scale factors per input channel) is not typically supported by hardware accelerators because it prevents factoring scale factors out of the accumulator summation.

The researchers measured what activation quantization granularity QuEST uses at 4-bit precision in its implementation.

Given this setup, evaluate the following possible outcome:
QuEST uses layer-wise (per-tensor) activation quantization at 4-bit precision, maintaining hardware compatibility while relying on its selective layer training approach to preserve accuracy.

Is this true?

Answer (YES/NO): NO